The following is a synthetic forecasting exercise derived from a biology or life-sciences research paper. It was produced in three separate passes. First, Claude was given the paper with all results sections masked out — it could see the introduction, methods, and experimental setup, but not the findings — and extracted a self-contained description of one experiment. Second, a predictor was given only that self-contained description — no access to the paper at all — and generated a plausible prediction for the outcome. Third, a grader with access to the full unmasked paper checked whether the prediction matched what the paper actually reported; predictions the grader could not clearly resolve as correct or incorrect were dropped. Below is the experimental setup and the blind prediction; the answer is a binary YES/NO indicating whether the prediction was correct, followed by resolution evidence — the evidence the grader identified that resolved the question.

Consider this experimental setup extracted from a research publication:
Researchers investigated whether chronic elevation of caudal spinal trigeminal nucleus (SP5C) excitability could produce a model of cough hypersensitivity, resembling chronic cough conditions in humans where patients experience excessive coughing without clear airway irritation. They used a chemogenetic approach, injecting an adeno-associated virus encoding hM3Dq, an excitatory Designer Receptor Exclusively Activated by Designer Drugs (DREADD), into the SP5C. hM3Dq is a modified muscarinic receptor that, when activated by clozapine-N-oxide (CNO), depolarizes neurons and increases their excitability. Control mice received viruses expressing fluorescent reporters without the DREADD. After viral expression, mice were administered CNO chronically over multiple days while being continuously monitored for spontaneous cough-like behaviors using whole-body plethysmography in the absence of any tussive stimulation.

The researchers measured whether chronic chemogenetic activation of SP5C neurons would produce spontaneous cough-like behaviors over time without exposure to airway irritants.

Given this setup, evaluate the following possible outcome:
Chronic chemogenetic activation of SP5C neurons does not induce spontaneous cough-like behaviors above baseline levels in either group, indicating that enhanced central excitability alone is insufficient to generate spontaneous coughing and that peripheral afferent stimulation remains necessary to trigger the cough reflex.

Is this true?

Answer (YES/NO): NO